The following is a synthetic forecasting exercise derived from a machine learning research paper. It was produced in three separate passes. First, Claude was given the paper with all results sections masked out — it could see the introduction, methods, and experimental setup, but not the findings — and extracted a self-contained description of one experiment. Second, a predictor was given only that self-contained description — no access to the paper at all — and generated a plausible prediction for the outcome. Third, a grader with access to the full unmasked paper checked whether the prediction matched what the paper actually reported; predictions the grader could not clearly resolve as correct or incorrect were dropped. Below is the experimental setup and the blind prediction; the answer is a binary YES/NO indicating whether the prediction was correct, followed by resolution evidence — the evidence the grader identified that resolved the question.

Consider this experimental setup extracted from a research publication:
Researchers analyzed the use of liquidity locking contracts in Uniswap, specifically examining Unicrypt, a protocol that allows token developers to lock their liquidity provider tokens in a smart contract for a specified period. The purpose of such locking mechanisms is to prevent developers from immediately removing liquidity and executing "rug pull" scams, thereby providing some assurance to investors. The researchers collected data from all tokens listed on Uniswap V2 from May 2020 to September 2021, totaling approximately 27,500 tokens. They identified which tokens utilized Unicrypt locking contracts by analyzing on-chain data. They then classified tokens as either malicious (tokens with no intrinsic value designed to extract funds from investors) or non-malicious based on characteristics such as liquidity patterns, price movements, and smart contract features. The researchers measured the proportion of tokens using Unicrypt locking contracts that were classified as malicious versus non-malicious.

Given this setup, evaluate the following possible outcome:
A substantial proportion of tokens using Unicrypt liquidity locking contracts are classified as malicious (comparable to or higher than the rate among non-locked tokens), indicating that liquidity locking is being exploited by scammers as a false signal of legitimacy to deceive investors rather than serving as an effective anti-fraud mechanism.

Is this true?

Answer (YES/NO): YES